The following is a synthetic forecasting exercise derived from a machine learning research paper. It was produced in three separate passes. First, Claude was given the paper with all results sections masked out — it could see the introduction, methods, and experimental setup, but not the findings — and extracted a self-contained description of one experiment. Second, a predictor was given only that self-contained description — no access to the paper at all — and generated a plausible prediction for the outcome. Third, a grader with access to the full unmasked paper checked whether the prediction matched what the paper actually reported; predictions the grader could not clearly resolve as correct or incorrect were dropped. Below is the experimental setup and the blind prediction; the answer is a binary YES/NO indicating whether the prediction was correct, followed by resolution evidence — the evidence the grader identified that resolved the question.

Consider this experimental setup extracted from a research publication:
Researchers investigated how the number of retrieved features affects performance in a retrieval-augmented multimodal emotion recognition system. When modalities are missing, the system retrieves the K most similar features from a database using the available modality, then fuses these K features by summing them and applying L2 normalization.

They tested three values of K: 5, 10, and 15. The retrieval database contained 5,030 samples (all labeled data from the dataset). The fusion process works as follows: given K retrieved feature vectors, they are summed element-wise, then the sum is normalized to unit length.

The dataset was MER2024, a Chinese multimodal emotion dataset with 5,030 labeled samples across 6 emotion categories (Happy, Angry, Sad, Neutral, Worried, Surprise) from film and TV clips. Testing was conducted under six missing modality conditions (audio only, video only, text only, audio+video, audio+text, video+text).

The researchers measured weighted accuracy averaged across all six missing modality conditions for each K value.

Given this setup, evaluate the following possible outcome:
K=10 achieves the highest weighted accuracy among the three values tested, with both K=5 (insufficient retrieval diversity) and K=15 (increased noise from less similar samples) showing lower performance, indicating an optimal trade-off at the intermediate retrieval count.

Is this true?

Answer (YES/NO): YES